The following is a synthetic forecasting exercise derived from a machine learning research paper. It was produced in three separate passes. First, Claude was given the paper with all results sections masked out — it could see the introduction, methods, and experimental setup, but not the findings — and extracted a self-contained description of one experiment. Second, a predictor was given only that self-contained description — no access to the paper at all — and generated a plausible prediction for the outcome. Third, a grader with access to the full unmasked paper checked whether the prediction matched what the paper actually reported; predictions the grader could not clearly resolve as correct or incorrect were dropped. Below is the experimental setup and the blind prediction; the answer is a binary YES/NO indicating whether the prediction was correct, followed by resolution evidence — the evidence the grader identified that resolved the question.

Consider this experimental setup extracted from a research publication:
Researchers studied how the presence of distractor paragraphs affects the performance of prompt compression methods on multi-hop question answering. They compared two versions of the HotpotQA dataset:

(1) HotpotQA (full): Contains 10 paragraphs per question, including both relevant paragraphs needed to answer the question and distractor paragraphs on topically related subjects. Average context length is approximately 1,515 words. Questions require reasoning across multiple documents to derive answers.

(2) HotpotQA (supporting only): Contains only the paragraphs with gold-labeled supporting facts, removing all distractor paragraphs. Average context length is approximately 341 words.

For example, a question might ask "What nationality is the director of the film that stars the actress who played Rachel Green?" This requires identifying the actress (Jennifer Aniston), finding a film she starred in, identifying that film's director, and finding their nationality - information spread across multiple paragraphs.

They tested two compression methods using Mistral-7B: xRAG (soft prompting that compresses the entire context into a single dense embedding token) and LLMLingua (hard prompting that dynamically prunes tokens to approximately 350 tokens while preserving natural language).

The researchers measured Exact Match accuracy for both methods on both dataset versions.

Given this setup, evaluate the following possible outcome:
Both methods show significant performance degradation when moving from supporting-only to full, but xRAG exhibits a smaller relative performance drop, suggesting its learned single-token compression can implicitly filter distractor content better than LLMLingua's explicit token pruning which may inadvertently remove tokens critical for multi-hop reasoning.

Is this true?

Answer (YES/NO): NO